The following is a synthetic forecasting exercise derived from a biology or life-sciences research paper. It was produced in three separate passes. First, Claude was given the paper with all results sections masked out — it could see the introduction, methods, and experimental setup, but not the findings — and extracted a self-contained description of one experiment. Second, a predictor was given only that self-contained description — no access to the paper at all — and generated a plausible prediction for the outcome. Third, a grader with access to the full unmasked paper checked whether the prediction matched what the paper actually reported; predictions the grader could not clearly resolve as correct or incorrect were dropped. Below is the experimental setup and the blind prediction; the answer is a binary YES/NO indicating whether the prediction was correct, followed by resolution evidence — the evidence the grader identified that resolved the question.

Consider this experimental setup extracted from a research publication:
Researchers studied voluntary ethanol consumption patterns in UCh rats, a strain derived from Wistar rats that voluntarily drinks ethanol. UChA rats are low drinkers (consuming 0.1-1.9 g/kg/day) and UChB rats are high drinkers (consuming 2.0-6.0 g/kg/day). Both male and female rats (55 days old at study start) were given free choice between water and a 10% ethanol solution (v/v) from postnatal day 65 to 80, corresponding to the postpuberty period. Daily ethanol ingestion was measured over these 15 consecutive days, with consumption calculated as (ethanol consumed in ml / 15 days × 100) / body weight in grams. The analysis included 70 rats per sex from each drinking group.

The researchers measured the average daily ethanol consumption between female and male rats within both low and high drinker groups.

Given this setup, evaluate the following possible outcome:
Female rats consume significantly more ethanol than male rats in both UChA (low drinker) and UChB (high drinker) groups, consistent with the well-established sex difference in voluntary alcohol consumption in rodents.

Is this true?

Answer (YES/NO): YES